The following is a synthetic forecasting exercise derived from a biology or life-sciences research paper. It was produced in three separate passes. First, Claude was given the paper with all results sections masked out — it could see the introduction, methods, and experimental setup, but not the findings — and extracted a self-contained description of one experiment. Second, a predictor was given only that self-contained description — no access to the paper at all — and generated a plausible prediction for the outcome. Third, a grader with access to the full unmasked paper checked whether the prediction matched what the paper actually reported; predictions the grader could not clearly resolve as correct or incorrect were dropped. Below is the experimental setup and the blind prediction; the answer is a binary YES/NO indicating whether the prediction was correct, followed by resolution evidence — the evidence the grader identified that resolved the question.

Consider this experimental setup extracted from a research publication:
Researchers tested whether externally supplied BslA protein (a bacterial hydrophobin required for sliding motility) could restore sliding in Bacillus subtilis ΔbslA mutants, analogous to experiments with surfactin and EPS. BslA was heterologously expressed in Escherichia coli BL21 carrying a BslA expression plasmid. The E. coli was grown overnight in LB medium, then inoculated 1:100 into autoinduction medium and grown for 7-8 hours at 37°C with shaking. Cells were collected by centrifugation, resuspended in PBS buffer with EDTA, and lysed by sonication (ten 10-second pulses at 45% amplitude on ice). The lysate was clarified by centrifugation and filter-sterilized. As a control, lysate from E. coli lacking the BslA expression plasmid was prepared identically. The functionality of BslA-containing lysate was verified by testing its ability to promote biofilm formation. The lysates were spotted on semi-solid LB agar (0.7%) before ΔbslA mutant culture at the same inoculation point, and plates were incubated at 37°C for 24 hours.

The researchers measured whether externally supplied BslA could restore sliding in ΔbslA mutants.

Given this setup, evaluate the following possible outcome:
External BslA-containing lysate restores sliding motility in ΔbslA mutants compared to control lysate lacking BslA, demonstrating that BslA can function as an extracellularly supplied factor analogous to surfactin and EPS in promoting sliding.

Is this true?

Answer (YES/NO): NO